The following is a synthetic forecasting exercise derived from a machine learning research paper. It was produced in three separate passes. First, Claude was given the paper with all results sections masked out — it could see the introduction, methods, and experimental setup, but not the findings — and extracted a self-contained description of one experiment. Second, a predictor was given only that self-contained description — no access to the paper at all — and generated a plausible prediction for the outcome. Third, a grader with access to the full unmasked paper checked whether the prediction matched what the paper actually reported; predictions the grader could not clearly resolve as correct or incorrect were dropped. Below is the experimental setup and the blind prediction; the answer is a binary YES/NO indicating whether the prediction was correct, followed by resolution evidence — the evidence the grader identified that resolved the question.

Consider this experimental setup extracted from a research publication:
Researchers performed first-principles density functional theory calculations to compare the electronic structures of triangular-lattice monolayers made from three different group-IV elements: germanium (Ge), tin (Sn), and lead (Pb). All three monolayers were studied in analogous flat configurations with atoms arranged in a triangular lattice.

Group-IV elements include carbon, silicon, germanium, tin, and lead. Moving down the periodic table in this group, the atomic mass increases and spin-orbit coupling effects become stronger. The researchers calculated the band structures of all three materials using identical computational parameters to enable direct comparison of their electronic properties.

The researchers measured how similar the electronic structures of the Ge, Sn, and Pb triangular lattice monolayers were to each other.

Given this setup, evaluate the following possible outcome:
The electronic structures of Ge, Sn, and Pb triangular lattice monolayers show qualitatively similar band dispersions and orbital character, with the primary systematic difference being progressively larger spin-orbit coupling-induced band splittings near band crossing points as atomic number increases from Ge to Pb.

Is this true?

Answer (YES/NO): YES